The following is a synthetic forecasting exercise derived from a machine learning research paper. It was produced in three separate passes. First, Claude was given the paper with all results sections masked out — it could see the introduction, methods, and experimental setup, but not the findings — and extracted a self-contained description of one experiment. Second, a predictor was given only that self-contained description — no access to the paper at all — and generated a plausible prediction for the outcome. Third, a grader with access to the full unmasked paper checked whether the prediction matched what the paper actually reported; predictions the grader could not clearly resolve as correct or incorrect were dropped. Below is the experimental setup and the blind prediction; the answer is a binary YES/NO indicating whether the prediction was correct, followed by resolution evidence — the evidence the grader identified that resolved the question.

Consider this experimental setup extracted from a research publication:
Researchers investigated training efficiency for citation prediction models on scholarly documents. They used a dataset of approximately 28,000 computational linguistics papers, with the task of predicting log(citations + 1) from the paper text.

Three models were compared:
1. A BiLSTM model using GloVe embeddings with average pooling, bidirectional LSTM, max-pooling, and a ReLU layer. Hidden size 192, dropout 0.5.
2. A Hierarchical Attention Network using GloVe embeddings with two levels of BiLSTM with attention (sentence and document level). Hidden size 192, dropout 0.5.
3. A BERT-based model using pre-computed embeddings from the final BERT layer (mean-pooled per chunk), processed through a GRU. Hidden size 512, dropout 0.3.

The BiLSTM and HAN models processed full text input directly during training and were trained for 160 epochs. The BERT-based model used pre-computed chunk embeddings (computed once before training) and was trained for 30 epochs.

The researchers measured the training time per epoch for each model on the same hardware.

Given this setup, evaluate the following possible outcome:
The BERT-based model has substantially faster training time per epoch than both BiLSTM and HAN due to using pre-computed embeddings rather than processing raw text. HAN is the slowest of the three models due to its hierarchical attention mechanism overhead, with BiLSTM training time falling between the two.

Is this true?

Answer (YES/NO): YES